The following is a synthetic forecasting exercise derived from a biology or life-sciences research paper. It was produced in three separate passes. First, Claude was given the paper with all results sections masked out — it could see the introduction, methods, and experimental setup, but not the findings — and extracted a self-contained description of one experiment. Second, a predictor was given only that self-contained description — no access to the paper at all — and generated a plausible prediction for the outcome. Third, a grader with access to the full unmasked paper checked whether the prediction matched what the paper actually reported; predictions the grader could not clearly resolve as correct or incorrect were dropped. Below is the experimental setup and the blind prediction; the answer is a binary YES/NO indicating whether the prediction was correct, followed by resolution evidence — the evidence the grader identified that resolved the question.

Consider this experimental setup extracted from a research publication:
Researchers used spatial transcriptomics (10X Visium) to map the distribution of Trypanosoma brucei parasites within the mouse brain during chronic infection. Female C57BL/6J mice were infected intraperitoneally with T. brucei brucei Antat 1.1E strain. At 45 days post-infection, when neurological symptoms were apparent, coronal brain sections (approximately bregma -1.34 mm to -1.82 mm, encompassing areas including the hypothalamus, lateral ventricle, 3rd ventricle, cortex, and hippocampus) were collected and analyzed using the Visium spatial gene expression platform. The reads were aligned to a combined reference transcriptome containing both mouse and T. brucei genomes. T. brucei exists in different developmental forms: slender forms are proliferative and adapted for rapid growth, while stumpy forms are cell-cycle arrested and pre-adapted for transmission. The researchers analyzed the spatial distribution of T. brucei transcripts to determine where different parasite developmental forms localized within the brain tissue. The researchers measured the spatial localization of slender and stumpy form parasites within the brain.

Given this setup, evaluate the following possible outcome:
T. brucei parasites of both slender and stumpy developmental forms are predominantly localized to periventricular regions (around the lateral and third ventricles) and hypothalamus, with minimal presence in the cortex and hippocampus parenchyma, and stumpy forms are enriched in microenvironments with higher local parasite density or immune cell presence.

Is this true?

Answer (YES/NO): NO